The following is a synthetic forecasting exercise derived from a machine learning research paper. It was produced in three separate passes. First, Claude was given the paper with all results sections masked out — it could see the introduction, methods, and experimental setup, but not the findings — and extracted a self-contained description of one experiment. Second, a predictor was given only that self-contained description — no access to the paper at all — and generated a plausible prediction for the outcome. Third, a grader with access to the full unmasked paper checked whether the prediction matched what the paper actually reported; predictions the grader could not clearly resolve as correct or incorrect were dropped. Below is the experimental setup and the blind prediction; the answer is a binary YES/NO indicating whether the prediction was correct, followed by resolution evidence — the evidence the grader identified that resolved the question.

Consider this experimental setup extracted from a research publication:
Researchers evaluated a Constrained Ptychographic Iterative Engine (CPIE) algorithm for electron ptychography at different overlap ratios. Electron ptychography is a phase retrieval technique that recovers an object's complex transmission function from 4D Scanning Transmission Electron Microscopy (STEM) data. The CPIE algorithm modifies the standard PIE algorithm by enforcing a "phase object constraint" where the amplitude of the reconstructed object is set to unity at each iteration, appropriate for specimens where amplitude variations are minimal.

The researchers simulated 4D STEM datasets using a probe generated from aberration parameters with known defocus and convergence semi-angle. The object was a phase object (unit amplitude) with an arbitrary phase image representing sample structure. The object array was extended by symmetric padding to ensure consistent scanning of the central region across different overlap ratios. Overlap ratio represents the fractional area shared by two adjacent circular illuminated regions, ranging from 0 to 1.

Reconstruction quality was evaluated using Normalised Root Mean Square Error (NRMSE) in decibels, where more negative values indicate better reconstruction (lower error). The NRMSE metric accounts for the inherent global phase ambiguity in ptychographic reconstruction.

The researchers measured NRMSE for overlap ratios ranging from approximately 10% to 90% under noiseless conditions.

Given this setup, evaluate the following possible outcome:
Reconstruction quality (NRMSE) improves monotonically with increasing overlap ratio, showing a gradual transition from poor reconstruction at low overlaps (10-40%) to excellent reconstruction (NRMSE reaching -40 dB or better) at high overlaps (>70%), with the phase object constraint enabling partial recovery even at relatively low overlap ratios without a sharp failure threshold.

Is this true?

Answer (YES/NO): NO